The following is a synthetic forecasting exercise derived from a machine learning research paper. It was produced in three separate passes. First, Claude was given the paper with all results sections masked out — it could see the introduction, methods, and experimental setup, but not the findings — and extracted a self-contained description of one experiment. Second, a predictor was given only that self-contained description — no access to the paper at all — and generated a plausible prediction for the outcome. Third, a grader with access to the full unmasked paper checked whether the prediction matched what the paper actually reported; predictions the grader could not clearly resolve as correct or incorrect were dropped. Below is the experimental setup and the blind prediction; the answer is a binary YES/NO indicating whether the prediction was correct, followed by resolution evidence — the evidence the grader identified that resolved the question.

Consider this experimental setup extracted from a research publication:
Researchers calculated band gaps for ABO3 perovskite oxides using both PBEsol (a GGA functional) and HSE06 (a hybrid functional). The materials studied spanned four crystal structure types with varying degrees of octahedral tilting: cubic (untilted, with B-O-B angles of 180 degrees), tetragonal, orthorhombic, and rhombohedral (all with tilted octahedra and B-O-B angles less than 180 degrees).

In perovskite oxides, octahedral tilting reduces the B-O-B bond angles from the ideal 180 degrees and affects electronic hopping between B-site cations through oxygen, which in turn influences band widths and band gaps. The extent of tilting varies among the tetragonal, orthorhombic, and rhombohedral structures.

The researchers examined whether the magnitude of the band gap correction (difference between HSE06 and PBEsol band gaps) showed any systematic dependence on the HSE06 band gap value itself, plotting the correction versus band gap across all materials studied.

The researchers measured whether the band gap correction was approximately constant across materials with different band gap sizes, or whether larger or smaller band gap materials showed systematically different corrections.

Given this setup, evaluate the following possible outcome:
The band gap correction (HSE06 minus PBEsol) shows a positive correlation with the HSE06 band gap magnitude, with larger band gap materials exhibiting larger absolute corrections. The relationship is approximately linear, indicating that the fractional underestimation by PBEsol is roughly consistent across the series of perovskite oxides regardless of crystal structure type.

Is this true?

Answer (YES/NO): NO